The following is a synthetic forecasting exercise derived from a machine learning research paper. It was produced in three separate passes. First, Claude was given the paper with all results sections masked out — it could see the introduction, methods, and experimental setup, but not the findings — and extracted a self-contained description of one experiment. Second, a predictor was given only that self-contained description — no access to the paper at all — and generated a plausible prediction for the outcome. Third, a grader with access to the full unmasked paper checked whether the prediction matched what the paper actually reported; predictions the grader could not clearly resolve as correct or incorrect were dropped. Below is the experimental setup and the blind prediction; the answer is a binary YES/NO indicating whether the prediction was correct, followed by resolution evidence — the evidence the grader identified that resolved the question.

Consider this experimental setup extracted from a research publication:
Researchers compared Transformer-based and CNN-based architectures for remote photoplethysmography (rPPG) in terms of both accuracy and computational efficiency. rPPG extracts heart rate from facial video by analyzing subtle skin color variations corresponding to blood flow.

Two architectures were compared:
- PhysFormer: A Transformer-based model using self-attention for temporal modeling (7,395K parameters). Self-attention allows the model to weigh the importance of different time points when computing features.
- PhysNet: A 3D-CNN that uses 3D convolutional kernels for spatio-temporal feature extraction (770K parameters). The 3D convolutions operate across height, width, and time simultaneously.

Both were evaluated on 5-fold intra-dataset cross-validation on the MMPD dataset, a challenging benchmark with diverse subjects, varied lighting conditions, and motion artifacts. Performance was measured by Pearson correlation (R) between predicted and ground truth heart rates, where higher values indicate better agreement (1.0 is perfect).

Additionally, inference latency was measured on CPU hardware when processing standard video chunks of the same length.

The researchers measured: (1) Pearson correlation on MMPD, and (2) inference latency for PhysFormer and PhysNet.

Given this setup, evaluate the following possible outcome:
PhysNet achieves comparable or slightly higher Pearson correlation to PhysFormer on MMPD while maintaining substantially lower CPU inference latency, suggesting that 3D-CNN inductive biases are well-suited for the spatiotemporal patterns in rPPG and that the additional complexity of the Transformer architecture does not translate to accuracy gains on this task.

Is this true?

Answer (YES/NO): YES